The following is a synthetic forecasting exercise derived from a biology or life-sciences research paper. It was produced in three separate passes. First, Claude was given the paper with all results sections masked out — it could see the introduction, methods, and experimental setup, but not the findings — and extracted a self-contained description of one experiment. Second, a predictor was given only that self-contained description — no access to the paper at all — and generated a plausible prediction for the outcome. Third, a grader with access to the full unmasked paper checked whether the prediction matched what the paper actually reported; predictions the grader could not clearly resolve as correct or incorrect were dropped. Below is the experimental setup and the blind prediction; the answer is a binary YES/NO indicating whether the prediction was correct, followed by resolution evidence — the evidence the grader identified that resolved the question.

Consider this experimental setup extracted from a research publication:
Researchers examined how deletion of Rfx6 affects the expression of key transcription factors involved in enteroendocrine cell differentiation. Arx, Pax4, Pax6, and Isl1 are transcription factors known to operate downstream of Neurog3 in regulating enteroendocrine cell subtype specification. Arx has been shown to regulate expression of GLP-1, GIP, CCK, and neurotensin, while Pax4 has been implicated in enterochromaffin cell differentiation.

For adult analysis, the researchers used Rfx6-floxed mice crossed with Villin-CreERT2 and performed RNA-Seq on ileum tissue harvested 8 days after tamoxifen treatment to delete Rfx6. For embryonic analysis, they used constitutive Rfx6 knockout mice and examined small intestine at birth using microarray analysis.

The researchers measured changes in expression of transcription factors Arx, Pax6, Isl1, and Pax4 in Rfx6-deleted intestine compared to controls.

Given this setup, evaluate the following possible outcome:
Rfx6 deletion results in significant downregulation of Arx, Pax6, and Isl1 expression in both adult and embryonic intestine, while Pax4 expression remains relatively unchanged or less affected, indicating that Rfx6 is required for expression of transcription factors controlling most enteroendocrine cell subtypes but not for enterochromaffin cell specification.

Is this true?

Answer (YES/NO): NO